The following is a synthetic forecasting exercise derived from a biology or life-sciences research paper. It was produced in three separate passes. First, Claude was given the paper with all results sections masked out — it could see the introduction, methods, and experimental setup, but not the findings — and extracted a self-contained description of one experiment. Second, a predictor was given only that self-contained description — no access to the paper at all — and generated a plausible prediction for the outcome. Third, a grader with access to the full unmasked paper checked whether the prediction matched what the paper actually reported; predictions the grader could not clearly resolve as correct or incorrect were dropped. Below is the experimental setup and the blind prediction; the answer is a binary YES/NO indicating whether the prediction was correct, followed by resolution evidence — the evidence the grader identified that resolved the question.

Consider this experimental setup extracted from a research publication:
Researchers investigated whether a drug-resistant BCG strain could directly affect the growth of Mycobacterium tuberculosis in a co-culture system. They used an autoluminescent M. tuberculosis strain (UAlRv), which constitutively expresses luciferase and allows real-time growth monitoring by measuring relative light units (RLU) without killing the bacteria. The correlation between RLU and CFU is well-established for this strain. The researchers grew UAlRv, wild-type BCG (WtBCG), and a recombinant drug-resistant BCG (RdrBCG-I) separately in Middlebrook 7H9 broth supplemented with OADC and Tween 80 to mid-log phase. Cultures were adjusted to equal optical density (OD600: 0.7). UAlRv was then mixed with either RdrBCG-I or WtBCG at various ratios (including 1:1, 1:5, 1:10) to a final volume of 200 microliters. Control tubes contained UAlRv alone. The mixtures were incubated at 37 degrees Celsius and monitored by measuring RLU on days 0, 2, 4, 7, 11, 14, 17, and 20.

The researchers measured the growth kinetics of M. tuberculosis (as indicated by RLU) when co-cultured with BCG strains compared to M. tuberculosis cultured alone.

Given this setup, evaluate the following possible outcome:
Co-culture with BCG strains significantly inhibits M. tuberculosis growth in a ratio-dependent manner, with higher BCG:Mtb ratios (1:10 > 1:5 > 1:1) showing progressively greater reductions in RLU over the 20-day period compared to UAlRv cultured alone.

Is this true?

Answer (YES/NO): NO